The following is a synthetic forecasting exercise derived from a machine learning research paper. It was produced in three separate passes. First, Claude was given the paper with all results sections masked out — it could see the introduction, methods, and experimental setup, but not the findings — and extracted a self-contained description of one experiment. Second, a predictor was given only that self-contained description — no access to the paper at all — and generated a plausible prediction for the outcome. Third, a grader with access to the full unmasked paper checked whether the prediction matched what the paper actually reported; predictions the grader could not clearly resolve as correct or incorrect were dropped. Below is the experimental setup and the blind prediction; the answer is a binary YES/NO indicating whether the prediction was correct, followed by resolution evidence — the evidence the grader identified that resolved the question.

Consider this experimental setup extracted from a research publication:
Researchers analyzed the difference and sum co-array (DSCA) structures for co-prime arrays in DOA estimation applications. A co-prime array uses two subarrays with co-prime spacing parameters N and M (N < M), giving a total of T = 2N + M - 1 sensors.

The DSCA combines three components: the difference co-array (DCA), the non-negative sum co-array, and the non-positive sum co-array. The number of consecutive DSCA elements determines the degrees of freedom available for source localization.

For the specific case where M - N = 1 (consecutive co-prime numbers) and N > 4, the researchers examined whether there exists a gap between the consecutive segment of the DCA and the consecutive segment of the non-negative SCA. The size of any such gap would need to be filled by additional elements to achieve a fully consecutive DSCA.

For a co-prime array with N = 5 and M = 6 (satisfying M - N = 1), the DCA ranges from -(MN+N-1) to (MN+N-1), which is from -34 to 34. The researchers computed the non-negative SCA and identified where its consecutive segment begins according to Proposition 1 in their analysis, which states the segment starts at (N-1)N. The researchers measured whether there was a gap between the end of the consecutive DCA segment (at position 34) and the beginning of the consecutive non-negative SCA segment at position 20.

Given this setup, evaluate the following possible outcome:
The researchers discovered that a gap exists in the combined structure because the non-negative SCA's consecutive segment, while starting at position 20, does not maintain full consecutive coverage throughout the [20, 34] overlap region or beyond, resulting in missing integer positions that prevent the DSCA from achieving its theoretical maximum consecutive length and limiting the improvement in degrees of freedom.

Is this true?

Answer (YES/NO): NO